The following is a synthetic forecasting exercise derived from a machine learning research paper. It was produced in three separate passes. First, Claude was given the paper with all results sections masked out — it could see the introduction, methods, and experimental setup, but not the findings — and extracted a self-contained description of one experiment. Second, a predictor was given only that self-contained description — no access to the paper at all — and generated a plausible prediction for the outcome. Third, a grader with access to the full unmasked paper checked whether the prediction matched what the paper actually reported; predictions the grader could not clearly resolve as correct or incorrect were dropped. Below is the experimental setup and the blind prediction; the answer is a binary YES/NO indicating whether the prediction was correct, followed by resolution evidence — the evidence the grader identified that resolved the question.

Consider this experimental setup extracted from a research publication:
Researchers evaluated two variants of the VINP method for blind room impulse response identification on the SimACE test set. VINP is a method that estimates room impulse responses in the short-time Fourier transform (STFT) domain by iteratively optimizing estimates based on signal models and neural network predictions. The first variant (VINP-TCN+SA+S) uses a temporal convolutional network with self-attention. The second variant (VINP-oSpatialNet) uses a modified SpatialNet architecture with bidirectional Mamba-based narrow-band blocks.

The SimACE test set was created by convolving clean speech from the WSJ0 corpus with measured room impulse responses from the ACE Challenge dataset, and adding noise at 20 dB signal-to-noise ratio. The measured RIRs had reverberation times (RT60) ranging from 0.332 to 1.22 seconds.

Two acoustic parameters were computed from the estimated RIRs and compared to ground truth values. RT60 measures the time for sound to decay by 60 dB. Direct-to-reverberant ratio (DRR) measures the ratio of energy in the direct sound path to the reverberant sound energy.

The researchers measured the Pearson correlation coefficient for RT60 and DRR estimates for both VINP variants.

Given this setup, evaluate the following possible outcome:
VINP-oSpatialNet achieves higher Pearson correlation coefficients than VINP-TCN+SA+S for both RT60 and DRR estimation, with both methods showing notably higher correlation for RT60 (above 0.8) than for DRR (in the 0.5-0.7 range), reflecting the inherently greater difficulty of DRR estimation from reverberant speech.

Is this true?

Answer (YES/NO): NO